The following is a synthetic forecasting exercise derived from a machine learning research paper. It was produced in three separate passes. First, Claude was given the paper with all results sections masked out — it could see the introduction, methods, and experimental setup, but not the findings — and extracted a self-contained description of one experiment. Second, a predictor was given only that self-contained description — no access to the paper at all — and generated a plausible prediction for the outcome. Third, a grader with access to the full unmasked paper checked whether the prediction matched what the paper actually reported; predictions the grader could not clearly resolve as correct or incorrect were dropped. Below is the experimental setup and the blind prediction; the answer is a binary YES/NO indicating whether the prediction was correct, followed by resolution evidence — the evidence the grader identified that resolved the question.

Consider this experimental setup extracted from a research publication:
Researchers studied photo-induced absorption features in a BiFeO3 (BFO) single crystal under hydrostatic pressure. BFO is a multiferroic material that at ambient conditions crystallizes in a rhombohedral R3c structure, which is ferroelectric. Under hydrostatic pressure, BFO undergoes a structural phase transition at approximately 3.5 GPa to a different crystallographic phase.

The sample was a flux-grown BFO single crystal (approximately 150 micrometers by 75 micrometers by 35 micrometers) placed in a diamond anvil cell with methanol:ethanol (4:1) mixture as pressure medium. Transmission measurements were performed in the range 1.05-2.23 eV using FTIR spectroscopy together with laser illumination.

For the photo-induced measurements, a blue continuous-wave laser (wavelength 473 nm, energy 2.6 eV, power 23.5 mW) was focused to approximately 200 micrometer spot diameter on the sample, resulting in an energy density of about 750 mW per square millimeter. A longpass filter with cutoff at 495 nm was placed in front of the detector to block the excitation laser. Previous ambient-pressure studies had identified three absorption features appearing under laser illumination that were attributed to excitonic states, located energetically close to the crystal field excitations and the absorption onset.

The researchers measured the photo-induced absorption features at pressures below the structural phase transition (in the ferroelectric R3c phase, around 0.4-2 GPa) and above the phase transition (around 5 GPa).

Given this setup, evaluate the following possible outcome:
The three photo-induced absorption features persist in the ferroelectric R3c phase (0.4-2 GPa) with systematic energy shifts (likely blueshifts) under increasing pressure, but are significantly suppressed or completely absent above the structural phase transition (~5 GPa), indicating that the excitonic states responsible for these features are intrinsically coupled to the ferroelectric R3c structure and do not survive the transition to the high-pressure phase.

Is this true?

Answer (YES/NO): NO